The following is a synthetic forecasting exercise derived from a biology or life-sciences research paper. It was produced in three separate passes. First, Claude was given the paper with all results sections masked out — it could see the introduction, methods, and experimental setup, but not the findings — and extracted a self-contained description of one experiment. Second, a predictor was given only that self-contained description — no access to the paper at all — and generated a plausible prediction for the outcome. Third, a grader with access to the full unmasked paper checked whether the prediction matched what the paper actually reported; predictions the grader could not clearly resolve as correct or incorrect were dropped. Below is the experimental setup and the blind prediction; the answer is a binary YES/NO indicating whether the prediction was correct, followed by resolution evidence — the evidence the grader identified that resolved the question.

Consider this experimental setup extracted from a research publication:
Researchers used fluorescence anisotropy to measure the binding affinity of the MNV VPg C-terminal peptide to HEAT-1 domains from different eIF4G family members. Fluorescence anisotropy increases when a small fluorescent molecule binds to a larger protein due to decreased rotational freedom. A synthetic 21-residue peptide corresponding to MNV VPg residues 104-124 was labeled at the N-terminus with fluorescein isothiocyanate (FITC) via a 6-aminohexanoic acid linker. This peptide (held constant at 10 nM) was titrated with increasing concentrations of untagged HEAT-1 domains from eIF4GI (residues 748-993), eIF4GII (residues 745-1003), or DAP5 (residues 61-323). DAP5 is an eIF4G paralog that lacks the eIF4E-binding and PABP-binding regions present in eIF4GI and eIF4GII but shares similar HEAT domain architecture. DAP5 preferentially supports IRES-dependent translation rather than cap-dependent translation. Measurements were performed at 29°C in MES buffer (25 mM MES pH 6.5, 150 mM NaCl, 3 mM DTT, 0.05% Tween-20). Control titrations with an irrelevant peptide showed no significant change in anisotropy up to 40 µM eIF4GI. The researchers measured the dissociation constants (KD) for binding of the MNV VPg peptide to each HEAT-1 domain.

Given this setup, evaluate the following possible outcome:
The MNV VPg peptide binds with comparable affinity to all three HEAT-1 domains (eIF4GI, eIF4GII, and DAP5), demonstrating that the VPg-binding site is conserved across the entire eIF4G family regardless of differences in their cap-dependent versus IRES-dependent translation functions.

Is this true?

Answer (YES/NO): NO